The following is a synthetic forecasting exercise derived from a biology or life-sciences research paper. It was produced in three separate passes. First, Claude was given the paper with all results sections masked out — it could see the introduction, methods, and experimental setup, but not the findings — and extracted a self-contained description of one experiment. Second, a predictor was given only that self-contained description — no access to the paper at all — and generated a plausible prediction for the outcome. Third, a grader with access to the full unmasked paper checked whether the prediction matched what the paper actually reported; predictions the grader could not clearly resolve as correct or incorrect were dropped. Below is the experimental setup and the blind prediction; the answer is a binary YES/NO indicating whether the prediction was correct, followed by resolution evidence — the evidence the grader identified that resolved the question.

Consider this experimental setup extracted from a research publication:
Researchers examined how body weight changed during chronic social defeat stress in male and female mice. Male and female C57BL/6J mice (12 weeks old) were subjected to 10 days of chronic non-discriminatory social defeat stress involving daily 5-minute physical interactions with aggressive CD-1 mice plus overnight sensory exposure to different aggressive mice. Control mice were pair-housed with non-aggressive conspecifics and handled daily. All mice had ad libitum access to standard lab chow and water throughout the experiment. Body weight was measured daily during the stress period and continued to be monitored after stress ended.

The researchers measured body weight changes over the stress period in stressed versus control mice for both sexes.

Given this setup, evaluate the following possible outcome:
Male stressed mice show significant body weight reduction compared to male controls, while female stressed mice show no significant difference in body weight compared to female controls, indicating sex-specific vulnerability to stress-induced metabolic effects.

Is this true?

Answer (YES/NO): NO